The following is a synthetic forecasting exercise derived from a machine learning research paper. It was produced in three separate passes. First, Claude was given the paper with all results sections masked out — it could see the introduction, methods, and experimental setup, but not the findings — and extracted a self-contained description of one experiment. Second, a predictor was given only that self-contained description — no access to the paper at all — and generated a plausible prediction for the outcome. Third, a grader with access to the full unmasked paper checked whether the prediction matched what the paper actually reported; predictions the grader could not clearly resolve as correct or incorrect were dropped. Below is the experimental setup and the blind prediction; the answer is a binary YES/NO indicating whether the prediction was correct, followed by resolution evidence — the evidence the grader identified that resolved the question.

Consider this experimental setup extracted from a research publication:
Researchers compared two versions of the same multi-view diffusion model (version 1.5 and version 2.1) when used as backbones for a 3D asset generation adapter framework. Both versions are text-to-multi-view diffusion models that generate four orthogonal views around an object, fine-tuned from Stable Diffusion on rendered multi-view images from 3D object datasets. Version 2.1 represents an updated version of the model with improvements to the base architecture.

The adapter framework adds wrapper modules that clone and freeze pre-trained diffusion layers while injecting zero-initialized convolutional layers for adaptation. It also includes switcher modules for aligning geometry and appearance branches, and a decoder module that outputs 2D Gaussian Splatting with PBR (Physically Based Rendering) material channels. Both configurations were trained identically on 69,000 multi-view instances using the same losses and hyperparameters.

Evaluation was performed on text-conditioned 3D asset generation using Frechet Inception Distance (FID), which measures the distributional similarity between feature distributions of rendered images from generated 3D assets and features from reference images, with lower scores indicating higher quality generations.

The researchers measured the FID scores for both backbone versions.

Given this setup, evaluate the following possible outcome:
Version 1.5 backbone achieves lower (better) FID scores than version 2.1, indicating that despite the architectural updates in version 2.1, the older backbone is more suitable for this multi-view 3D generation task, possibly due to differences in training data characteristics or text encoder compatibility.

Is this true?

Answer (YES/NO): NO